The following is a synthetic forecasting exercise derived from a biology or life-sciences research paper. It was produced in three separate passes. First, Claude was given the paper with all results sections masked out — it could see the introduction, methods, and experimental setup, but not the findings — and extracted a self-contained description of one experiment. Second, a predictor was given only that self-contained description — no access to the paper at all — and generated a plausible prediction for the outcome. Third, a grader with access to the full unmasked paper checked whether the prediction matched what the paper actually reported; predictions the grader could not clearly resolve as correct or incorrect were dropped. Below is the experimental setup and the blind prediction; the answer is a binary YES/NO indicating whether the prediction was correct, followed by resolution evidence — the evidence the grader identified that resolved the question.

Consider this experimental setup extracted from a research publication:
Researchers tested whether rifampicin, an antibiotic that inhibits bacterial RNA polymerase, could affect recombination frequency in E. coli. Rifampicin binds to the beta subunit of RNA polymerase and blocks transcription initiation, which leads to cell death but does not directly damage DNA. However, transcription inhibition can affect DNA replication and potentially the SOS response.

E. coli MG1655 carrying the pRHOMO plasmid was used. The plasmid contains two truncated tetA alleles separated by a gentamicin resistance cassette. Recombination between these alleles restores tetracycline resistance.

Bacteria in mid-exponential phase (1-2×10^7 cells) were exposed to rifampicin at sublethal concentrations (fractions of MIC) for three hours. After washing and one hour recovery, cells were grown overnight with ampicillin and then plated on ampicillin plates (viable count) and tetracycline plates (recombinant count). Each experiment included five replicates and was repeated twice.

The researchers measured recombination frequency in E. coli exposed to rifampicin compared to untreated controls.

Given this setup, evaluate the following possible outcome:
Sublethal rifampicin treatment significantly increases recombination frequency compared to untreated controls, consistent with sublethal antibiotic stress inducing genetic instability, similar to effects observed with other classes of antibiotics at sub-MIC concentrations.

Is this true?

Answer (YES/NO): NO